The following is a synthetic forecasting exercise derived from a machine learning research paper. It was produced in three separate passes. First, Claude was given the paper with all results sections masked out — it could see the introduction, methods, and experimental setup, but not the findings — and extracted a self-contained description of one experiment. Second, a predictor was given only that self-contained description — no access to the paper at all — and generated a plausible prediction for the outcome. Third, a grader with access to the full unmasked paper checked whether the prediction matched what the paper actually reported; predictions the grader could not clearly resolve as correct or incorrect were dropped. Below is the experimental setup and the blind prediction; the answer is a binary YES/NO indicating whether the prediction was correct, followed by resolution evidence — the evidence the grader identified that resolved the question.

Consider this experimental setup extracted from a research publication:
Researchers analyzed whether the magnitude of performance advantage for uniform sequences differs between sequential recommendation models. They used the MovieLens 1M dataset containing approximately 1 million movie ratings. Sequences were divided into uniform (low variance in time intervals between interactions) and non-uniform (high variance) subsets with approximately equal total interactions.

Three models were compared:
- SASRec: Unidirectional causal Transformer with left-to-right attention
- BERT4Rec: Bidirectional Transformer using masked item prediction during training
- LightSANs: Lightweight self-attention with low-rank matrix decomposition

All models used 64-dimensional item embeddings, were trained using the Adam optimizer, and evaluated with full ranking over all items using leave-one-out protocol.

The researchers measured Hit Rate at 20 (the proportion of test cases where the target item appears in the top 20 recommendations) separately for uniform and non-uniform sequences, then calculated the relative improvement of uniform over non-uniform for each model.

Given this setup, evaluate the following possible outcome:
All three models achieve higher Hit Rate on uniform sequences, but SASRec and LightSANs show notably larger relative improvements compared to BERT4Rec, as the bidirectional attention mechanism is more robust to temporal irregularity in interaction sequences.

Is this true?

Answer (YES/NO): NO